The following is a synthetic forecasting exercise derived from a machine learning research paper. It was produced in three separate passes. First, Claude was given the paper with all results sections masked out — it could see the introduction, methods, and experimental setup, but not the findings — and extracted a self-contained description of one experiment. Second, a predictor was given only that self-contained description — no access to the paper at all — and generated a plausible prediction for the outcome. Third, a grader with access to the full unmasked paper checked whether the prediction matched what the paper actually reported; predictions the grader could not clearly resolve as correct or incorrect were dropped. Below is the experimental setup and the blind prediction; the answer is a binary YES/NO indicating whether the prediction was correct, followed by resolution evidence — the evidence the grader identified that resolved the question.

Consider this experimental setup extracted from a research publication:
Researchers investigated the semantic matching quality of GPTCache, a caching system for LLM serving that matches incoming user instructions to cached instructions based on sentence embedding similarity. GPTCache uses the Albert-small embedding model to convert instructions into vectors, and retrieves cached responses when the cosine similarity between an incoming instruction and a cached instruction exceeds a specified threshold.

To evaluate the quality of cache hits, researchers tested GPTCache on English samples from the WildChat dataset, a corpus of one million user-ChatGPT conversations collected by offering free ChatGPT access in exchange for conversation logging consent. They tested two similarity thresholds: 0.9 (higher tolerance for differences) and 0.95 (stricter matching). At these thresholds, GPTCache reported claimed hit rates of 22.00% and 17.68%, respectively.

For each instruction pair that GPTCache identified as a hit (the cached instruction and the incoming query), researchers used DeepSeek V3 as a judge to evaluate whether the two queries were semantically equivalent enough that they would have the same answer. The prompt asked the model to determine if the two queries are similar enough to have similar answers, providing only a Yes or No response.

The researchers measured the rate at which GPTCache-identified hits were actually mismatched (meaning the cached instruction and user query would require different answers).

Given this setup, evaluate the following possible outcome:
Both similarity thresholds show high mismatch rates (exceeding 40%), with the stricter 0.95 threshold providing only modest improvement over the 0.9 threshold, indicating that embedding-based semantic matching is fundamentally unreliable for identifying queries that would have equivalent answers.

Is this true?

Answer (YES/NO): NO